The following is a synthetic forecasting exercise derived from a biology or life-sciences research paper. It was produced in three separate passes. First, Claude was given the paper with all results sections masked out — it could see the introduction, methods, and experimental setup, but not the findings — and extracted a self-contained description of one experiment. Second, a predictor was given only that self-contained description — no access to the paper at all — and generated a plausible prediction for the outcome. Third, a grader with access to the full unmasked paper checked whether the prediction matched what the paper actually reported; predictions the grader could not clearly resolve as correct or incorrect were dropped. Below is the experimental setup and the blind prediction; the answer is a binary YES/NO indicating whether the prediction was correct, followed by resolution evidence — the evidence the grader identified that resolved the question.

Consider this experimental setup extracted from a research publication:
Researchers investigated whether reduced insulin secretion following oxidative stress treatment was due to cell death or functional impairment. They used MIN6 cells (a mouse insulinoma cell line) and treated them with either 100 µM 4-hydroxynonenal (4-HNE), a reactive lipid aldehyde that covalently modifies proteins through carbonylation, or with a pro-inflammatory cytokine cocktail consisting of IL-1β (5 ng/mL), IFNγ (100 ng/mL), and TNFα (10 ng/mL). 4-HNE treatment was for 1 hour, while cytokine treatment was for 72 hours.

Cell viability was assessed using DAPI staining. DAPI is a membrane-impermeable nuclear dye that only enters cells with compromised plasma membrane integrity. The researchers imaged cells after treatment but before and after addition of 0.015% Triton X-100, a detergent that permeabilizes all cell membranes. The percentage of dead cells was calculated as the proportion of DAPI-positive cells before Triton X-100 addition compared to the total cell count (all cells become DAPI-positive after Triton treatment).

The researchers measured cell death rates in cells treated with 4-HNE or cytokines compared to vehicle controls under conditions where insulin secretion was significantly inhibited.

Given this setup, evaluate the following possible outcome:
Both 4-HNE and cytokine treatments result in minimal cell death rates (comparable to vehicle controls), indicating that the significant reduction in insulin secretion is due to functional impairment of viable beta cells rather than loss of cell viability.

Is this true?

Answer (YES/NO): NO